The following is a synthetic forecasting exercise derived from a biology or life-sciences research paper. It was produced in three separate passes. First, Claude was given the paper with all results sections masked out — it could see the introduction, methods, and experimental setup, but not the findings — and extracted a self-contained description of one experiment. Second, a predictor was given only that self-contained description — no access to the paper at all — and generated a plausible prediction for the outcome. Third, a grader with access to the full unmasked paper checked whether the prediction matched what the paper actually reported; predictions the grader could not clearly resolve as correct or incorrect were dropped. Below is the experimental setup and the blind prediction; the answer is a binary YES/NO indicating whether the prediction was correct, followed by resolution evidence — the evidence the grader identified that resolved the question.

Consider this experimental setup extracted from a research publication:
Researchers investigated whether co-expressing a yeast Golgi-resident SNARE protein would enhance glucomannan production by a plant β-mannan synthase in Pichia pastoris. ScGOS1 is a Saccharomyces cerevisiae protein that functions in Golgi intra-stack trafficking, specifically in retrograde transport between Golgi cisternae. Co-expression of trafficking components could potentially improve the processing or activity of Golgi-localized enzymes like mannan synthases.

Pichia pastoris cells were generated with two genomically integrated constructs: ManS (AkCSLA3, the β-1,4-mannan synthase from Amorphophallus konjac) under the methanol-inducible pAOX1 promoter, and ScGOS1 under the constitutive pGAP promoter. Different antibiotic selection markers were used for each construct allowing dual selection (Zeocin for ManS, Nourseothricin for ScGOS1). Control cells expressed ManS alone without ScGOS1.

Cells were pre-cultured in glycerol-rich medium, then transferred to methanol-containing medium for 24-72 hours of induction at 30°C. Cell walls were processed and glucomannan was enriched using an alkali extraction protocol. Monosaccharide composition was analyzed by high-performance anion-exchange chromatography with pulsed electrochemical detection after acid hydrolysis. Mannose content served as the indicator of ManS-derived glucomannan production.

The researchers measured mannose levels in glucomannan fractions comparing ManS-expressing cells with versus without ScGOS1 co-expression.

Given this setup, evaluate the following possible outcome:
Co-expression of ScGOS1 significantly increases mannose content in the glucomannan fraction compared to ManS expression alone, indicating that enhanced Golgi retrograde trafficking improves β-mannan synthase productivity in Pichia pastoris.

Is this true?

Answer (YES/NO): NO